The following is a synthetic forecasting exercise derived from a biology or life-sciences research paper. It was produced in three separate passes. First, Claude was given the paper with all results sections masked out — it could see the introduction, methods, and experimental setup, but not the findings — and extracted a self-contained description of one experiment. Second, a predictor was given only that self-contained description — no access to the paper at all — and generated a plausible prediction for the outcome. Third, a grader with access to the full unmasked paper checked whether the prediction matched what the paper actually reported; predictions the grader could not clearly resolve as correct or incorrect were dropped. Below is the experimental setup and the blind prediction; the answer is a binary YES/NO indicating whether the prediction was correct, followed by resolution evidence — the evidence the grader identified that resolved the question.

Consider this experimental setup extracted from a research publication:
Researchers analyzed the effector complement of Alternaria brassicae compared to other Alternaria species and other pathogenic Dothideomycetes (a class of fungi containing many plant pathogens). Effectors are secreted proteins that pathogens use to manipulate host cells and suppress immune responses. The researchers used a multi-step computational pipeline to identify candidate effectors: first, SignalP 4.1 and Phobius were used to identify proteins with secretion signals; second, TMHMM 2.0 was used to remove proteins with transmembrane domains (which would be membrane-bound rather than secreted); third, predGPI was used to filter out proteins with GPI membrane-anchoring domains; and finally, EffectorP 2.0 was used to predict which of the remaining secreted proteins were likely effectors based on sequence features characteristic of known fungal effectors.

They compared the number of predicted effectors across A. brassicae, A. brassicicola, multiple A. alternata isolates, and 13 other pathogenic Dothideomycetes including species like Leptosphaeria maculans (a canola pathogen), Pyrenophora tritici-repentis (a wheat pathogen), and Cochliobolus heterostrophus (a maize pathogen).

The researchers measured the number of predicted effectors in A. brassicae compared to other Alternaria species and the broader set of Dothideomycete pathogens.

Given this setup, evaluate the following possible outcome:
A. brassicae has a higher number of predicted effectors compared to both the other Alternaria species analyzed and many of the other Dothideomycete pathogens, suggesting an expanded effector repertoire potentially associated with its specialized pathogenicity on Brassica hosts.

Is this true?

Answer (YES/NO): NO